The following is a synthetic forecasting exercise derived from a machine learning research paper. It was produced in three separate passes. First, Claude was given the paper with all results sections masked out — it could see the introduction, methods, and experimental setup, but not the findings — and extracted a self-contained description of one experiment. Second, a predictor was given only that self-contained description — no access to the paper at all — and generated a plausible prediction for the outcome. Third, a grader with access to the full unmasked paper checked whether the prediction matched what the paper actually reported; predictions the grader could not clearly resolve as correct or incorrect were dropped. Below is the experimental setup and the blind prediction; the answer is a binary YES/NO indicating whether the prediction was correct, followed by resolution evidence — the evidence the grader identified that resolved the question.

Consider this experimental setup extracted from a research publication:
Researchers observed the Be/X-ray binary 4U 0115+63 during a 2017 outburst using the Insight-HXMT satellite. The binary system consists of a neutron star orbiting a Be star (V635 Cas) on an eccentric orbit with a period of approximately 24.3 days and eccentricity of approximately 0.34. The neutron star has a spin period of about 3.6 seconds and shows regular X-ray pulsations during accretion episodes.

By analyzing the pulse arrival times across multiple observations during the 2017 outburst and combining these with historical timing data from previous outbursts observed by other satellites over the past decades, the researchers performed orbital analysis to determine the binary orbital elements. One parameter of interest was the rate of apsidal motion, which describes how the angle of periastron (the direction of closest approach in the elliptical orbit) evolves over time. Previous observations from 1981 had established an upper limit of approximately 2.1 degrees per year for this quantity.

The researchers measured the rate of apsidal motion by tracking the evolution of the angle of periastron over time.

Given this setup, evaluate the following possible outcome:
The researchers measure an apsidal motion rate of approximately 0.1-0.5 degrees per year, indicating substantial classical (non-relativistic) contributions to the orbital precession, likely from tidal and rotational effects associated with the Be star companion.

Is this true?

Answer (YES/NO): NO